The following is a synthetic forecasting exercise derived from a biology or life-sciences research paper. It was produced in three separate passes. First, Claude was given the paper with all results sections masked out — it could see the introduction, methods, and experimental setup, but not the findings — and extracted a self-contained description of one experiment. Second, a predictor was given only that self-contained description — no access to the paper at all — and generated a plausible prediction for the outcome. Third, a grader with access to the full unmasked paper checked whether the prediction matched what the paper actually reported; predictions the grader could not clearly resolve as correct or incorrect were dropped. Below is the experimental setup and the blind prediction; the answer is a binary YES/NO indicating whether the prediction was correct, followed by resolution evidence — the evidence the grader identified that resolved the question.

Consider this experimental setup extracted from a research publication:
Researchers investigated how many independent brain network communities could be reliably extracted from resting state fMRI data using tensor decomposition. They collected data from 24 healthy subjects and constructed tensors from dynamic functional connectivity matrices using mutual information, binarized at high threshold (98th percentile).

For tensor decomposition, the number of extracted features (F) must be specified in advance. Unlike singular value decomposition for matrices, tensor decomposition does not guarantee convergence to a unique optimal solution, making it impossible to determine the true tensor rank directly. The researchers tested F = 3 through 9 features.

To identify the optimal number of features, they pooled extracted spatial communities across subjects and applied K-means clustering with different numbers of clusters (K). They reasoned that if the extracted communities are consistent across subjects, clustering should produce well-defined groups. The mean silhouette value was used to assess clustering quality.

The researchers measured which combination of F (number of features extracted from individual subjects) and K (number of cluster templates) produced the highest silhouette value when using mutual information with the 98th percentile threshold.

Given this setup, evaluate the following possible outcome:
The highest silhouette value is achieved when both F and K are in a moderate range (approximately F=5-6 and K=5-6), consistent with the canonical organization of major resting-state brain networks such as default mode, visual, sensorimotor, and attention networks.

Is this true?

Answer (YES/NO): NO